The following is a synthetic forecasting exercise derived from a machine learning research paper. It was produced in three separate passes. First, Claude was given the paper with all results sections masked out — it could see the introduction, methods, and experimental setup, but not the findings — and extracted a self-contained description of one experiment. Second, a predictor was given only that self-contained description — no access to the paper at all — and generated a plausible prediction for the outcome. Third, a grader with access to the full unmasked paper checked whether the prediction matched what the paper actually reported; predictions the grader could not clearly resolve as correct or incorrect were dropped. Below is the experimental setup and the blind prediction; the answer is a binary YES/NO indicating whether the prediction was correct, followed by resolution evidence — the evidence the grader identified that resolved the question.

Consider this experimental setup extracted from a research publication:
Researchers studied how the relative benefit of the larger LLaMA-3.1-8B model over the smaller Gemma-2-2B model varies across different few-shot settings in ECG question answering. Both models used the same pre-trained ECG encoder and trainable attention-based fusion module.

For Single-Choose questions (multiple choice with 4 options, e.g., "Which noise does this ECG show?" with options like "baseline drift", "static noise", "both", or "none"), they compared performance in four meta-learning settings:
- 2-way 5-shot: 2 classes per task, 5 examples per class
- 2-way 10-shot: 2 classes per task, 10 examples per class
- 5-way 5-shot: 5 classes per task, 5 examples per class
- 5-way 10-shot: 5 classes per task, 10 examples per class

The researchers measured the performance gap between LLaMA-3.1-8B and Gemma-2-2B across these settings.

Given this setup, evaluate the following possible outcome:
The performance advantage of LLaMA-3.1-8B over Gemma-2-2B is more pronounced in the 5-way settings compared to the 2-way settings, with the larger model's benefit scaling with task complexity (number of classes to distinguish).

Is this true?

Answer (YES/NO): YES